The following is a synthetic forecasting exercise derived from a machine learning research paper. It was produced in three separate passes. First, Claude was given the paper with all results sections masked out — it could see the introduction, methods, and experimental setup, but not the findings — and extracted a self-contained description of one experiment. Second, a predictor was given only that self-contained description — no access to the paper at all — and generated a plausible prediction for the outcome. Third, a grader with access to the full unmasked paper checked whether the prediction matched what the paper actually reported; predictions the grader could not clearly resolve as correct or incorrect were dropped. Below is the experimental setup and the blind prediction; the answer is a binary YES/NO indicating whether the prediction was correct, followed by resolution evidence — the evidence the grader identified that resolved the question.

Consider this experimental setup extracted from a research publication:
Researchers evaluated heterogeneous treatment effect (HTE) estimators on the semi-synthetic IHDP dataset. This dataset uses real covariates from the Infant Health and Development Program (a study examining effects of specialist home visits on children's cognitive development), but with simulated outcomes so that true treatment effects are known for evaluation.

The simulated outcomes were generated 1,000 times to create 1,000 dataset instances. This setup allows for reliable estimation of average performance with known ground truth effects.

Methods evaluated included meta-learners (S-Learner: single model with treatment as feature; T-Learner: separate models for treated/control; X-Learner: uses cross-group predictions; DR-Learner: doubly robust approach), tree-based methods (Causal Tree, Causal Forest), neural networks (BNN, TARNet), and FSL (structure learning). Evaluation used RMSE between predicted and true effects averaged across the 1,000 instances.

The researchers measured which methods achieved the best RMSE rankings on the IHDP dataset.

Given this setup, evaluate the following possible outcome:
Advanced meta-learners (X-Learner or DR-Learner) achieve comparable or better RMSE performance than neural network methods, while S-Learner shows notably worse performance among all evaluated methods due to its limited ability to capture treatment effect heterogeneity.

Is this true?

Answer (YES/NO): NO